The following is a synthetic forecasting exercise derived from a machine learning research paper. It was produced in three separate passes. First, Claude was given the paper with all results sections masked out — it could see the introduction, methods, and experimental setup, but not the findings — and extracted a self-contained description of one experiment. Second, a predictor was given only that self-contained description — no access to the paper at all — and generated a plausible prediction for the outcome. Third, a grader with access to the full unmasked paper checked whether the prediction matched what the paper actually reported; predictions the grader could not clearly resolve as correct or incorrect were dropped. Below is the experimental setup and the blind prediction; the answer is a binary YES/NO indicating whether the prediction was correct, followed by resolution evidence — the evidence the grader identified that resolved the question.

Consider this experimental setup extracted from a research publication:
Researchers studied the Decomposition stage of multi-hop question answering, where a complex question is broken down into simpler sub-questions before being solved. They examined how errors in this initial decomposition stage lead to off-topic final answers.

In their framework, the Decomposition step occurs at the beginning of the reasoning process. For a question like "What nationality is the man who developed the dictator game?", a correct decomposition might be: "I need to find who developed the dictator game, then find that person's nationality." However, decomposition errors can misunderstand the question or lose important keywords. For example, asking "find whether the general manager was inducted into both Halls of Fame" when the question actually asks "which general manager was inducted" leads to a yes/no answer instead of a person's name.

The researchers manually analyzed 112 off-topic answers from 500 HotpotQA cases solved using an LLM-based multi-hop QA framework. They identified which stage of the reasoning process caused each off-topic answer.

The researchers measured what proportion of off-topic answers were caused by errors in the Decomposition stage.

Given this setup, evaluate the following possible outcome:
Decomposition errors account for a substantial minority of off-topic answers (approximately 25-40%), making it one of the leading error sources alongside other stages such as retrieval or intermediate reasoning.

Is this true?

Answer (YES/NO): YES